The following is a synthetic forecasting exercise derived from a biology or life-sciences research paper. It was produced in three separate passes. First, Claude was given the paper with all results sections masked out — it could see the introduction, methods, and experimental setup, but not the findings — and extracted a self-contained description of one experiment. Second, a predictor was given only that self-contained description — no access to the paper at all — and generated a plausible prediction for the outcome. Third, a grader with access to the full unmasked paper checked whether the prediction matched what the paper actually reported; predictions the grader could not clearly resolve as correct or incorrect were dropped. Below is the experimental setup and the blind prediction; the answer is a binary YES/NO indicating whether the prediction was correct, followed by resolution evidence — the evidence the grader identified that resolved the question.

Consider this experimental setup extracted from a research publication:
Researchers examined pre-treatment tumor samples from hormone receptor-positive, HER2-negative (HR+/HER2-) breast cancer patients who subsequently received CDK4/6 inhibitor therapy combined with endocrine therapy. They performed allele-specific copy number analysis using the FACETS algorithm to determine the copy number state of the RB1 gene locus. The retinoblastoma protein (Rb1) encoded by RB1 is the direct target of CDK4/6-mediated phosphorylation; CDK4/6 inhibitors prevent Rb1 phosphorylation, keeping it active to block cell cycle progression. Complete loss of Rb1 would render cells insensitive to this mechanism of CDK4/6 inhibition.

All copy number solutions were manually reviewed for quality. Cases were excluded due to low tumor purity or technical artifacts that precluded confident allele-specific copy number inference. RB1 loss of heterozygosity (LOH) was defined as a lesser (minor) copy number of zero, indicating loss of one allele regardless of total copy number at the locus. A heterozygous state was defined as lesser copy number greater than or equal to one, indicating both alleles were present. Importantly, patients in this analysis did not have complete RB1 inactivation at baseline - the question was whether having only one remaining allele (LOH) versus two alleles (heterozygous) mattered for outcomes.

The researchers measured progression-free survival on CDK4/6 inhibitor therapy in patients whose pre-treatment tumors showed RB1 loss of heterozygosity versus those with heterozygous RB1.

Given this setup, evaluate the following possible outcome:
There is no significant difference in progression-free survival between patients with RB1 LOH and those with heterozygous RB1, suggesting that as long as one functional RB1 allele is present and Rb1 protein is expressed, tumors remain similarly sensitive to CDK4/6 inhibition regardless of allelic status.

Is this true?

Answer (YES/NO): NO